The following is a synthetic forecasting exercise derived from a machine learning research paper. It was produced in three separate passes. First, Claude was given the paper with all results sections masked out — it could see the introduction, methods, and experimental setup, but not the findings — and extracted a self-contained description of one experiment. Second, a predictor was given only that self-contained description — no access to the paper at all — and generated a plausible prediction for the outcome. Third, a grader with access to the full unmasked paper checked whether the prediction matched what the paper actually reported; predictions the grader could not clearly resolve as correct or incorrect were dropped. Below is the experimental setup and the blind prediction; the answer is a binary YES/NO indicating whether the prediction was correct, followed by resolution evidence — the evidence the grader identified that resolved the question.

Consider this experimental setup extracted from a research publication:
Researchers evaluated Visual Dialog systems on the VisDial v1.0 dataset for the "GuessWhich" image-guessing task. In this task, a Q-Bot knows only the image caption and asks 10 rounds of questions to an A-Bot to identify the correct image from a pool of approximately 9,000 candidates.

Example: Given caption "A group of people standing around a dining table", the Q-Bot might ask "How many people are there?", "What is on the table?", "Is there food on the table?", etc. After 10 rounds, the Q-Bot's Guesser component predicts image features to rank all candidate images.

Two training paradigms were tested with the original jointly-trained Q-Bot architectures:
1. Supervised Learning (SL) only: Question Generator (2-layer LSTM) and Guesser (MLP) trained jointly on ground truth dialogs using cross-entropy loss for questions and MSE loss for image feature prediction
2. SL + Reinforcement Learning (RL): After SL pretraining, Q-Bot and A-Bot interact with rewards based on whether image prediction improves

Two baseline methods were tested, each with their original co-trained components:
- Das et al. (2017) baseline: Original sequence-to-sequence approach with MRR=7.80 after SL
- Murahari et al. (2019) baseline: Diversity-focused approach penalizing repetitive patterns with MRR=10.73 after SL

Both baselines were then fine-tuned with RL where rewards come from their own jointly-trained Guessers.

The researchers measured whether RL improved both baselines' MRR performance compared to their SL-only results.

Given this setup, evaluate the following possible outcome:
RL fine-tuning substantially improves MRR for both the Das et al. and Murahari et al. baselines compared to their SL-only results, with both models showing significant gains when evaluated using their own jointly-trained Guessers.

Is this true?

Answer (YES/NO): NO